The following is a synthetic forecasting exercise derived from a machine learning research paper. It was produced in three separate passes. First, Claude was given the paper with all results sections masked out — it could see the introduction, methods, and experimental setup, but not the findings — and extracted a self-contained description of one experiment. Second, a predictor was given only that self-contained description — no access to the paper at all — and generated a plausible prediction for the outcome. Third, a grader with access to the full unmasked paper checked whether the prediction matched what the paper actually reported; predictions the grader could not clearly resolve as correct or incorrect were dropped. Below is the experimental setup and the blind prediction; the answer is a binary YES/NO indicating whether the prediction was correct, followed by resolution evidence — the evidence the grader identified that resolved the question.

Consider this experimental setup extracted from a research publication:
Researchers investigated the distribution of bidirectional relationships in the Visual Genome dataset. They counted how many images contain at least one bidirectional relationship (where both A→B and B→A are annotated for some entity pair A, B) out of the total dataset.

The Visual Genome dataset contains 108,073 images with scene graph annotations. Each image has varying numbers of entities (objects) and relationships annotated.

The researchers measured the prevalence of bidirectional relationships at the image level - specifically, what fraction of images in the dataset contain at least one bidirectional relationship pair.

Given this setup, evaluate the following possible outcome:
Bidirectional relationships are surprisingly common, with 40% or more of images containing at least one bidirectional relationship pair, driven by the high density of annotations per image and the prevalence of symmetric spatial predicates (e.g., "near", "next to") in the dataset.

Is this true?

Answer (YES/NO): NO